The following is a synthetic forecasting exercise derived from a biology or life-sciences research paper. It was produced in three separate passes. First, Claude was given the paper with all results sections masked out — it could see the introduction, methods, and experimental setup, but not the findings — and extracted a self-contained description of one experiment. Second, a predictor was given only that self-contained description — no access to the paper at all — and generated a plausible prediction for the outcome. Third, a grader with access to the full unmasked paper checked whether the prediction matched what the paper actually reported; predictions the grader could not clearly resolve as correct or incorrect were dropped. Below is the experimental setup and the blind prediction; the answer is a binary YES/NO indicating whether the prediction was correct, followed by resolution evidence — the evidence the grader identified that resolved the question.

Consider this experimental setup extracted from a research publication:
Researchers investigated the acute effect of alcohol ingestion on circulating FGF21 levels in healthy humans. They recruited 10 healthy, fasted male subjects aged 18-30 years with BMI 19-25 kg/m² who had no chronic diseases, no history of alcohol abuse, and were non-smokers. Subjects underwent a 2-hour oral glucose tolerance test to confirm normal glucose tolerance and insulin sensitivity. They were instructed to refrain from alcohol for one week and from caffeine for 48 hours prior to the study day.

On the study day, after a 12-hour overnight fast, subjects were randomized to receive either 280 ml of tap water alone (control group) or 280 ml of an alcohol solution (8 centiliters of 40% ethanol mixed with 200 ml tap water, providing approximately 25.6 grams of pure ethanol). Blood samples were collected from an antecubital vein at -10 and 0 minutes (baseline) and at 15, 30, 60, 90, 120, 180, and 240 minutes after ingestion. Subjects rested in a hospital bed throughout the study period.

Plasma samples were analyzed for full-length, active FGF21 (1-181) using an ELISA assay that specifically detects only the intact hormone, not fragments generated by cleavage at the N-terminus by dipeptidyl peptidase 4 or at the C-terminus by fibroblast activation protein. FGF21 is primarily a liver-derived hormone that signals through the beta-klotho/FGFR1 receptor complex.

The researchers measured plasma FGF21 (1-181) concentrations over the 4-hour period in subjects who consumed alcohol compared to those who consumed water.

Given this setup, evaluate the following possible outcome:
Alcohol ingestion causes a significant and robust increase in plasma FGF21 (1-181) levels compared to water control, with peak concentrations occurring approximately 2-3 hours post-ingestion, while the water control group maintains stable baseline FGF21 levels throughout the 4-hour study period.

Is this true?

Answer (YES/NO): YES